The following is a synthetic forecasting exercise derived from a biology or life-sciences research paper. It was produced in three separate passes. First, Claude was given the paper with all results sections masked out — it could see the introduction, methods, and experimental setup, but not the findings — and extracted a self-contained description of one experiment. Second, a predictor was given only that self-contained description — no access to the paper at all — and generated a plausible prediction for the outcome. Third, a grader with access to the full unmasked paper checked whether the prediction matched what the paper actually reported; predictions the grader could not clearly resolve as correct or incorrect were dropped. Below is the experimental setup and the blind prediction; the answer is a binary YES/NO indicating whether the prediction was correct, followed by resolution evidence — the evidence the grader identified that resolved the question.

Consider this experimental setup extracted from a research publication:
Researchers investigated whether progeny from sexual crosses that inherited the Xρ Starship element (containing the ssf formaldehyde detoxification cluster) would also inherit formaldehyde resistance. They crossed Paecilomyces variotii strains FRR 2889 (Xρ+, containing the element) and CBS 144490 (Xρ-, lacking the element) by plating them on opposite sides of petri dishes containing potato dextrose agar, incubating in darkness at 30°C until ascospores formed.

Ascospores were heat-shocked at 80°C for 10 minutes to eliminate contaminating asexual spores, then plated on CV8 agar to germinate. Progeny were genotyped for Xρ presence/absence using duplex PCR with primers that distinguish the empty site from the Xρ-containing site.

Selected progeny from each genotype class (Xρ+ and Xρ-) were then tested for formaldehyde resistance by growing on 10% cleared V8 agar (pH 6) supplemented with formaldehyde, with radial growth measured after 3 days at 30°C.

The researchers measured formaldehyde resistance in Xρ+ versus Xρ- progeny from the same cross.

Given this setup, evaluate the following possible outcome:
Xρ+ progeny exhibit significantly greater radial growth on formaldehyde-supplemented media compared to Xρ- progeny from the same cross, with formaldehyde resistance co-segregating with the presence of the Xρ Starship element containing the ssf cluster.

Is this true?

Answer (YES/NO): YES